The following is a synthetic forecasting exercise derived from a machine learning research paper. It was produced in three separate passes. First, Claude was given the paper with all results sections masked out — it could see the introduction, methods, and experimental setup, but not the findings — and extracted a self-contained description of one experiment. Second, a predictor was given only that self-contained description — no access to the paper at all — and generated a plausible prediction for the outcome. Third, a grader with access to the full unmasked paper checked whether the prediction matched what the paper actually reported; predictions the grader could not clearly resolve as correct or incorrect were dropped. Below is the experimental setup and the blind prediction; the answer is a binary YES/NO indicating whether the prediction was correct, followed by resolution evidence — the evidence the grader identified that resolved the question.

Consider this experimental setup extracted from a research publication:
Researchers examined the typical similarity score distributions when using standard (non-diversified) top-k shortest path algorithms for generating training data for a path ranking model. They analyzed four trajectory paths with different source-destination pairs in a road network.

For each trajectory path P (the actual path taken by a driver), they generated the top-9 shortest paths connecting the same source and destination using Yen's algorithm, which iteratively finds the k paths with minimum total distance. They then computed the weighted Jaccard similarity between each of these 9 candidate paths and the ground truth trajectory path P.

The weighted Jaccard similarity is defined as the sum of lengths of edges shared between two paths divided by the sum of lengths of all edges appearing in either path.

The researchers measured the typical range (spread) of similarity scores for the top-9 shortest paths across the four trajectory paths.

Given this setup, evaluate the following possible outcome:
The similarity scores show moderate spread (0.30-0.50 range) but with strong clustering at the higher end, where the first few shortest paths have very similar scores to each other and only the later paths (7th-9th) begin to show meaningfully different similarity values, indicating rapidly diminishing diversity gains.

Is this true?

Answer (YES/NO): NO